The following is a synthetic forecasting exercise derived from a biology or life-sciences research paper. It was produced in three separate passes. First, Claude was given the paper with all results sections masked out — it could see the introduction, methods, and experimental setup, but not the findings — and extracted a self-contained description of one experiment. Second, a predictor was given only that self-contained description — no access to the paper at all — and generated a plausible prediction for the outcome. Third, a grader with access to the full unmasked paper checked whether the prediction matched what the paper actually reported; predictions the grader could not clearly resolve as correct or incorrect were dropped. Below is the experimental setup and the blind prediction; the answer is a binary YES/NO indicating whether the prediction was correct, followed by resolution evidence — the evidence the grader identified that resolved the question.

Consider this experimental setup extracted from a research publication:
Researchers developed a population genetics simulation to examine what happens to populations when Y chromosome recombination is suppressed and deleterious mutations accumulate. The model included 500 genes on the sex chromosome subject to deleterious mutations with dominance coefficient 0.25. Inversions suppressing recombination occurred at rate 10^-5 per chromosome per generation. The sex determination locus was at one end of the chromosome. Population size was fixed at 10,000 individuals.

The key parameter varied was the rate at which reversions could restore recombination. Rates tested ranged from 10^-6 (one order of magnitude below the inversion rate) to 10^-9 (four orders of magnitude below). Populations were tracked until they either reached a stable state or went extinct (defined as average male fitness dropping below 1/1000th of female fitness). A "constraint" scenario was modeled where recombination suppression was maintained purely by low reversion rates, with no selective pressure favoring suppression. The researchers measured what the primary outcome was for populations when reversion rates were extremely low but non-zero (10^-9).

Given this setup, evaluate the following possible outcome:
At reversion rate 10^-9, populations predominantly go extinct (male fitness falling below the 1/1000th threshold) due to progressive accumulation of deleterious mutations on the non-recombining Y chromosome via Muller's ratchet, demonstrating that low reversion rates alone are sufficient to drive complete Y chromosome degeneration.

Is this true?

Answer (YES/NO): NO